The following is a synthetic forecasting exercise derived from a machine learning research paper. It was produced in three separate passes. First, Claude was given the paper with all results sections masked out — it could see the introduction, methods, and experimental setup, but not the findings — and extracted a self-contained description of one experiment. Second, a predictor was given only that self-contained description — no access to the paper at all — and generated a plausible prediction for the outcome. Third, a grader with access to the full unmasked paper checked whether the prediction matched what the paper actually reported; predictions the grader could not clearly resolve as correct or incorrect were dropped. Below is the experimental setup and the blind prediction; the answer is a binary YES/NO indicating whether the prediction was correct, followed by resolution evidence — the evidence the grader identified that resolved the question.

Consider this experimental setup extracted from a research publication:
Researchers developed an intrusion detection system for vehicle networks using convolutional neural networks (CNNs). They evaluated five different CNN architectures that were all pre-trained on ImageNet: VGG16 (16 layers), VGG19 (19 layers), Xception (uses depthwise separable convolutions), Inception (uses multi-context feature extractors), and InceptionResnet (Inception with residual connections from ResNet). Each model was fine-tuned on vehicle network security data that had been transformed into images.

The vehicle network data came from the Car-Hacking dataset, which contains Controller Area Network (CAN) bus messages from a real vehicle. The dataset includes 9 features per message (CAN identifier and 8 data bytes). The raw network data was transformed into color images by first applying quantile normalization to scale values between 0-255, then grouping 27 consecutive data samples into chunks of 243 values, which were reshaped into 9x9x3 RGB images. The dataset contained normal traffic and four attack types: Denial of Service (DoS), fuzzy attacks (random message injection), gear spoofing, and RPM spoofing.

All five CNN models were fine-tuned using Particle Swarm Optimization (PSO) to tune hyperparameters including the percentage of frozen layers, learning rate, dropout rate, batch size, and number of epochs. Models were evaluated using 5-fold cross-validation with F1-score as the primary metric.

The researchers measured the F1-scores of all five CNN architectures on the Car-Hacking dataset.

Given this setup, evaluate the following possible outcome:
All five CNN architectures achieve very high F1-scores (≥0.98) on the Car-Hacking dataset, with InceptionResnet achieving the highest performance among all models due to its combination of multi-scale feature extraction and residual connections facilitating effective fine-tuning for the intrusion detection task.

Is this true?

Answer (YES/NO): NO